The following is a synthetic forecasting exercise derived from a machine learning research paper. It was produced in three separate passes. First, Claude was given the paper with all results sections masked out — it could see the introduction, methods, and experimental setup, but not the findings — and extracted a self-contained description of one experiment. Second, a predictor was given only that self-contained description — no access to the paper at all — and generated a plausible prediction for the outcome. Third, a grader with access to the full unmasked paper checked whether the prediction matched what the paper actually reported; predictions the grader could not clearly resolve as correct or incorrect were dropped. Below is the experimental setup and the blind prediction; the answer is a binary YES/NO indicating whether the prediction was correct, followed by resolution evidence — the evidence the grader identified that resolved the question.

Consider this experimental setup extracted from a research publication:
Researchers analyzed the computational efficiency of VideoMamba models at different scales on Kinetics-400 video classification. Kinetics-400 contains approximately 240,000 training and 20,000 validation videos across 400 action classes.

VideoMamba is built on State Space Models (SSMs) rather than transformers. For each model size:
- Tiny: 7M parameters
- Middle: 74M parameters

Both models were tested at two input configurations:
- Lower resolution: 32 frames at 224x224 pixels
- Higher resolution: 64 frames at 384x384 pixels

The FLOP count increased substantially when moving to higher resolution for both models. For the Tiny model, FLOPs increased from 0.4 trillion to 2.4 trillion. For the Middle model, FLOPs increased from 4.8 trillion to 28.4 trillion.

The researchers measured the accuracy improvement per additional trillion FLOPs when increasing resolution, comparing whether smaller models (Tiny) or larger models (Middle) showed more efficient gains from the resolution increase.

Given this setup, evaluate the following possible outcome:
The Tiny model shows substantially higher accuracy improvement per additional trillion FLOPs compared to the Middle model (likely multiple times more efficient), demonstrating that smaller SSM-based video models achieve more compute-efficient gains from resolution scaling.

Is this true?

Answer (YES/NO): YES